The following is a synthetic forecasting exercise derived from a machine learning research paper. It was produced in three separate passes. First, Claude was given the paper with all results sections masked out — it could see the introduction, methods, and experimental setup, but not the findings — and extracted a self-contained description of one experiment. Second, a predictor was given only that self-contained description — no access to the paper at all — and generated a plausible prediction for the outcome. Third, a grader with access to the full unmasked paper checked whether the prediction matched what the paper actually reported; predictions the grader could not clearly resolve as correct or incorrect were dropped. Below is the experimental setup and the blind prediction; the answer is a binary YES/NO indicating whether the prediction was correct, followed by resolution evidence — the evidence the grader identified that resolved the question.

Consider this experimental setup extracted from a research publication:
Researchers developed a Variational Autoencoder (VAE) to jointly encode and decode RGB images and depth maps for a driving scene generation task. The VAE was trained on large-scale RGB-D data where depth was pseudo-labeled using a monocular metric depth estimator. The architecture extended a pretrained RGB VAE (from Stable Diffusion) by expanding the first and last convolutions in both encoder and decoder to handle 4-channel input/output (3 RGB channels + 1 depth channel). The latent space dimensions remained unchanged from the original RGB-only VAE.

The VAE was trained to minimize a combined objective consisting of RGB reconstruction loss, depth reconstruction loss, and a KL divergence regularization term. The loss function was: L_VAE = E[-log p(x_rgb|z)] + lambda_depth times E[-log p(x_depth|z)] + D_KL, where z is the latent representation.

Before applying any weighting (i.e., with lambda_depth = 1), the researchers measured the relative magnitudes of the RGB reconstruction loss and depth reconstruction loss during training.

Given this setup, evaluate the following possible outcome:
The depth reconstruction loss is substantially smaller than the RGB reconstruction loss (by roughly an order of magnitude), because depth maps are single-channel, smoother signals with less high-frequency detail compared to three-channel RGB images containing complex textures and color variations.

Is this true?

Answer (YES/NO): YES